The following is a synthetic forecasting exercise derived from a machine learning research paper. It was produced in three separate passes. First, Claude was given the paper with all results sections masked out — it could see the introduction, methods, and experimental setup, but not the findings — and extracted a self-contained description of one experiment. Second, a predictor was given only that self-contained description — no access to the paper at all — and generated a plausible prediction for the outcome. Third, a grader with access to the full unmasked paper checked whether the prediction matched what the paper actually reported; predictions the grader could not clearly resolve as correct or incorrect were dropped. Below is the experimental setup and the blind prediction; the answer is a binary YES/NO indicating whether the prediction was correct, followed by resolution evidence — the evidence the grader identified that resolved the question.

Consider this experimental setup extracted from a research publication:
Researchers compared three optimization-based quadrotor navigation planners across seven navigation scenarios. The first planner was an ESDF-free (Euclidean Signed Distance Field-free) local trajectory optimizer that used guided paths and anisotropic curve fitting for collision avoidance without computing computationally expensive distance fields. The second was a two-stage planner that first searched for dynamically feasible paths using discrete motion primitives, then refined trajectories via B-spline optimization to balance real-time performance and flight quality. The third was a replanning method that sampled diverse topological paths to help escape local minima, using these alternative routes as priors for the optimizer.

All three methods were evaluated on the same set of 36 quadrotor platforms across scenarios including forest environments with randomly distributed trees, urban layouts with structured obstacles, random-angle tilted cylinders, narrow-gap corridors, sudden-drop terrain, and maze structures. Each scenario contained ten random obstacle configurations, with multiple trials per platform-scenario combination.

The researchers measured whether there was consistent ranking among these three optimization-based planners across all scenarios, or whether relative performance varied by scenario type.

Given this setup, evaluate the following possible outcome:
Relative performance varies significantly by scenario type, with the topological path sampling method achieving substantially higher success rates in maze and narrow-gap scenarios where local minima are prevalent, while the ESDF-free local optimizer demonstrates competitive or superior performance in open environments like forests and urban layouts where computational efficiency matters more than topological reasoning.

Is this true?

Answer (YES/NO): NO